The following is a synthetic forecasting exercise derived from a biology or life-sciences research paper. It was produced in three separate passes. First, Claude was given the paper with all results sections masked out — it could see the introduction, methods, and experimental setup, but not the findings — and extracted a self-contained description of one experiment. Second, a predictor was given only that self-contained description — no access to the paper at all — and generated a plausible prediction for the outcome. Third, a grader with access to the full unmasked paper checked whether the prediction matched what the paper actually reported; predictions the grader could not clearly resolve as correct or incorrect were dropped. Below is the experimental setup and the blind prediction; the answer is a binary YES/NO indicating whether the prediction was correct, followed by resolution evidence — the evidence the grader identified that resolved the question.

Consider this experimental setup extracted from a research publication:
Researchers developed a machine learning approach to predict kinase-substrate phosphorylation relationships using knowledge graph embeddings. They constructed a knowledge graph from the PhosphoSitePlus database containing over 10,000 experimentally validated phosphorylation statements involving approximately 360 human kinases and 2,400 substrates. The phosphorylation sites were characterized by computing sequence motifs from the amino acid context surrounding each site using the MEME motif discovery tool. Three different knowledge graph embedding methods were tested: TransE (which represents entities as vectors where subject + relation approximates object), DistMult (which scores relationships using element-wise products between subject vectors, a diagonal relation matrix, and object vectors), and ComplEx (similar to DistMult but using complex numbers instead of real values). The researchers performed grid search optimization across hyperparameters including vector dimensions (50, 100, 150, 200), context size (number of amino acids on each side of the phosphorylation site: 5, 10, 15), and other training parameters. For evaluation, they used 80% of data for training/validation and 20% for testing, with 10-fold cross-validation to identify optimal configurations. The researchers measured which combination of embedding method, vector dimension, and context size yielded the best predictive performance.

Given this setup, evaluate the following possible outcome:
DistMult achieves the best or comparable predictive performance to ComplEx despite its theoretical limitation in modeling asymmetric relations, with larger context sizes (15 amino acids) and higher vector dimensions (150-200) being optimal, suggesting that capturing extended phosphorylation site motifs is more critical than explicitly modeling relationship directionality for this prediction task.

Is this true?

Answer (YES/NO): NO